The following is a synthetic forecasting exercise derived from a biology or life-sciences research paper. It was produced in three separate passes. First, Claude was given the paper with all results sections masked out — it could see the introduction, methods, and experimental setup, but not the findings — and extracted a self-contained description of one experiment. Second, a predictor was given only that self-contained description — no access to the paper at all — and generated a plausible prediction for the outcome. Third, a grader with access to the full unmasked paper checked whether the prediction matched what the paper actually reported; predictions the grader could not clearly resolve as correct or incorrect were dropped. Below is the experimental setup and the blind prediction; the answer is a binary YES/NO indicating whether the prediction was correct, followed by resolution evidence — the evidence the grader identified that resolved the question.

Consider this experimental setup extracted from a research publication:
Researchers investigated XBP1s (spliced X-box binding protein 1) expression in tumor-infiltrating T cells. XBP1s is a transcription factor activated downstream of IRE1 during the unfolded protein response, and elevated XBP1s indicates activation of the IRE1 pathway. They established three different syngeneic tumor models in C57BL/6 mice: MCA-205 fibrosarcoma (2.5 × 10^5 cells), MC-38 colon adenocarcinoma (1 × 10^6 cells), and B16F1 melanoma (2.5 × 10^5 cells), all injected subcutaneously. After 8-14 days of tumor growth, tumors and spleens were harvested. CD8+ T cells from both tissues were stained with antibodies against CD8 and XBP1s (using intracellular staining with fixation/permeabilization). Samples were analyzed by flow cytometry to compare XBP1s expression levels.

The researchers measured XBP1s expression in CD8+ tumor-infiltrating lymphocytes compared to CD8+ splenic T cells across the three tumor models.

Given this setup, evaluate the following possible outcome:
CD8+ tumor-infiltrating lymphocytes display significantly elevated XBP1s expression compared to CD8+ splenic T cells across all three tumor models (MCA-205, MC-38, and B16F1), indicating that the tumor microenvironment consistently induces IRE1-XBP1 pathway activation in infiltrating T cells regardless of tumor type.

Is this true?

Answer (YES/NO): YES